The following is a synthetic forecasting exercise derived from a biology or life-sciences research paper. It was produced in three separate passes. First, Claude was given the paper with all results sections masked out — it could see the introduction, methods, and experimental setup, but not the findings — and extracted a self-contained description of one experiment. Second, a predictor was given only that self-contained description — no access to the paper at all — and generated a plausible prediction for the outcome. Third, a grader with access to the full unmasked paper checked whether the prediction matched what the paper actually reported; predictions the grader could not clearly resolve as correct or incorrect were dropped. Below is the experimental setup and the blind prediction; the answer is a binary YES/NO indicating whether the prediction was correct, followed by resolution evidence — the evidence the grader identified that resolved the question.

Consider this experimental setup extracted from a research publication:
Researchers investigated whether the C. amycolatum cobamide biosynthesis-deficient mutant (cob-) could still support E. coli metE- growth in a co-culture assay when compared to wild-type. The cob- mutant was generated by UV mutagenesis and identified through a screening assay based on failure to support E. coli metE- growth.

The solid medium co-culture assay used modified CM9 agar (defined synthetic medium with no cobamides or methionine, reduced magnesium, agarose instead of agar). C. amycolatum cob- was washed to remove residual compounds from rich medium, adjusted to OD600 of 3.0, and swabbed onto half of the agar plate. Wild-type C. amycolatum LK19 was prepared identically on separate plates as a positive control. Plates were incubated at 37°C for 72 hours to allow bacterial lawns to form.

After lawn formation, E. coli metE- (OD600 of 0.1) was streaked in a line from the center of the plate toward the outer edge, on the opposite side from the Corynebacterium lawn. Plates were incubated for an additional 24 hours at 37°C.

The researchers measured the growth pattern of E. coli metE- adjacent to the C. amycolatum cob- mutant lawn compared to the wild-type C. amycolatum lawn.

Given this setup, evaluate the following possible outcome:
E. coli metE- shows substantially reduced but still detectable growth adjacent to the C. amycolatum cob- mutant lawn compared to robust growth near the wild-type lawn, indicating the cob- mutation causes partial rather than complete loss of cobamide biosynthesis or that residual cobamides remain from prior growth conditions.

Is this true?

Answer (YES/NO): NO